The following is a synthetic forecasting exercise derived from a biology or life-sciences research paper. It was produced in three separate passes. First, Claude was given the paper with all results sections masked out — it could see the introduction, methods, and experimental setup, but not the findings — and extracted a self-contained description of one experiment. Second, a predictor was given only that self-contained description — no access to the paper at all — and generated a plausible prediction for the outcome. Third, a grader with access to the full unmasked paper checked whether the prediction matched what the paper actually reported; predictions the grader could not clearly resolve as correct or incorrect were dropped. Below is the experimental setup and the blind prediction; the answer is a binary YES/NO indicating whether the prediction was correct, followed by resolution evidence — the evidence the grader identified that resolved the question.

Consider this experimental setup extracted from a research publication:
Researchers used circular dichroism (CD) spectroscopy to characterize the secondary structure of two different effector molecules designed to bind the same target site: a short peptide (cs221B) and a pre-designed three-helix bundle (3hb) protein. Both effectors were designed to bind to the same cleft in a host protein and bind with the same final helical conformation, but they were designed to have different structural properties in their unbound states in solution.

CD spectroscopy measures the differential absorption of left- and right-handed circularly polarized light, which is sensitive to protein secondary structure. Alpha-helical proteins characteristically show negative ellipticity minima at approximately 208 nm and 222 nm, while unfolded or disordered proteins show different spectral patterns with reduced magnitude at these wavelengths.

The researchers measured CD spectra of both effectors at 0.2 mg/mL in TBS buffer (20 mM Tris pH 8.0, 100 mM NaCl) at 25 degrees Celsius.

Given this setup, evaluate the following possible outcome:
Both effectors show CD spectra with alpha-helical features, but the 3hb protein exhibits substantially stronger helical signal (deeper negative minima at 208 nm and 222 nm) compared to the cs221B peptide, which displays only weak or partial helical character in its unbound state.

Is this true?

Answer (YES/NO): NO